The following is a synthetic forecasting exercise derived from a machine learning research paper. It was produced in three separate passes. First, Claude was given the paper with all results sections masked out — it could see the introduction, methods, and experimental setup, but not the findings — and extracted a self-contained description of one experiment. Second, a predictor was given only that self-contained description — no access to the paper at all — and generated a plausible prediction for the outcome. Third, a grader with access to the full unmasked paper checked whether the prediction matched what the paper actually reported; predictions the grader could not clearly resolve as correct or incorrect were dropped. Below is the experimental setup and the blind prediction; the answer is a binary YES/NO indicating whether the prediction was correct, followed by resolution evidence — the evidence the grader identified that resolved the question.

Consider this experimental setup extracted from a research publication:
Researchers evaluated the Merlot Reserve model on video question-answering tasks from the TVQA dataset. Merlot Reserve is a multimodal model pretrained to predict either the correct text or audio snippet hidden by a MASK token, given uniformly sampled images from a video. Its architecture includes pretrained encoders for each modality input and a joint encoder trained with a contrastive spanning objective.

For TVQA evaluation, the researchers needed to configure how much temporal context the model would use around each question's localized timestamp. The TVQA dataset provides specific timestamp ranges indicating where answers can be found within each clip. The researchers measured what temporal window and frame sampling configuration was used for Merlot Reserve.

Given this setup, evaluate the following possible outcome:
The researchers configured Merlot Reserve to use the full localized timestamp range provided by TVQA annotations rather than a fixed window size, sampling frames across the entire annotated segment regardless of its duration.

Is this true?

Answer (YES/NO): NO